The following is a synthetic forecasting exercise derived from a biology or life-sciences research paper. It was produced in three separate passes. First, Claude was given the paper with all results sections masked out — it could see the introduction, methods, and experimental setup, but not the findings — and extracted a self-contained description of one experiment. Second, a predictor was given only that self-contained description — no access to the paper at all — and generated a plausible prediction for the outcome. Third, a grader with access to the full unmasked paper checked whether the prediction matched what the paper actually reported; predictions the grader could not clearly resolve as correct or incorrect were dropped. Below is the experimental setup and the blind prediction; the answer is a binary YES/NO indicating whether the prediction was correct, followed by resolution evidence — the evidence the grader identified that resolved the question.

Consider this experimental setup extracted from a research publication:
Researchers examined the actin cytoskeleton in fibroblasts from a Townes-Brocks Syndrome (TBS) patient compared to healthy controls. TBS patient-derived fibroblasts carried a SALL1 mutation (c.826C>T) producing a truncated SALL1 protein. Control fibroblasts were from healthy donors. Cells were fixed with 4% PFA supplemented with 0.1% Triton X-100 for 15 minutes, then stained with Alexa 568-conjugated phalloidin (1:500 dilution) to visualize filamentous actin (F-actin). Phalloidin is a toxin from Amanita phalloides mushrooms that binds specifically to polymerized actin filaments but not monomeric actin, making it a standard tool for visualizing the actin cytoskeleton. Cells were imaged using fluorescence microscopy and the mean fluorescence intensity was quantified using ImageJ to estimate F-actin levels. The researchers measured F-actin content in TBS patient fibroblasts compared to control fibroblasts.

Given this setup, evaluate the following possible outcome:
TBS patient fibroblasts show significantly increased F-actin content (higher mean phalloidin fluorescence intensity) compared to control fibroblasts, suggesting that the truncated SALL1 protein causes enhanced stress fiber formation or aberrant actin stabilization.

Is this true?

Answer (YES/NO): NO